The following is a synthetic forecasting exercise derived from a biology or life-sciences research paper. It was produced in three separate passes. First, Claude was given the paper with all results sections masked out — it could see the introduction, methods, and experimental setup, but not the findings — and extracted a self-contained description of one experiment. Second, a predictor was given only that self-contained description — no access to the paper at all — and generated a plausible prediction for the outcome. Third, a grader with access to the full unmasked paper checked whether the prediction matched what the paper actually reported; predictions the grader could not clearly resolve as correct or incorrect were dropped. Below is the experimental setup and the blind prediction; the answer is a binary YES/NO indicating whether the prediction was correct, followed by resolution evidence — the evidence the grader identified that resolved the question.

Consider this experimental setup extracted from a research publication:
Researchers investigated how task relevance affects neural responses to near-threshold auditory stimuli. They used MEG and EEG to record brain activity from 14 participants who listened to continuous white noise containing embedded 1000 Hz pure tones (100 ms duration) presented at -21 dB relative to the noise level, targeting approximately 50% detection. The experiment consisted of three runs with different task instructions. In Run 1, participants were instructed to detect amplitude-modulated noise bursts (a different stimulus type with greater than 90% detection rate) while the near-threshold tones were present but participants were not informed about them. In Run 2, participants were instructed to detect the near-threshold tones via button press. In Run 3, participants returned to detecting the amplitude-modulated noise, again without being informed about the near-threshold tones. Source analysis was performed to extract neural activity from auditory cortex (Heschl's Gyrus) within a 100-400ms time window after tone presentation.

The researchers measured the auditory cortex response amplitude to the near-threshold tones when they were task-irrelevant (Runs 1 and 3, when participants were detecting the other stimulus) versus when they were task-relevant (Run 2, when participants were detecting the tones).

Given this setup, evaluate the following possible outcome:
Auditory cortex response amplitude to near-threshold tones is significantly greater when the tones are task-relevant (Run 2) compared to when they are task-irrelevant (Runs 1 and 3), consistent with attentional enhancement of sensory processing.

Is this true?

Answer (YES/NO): YES